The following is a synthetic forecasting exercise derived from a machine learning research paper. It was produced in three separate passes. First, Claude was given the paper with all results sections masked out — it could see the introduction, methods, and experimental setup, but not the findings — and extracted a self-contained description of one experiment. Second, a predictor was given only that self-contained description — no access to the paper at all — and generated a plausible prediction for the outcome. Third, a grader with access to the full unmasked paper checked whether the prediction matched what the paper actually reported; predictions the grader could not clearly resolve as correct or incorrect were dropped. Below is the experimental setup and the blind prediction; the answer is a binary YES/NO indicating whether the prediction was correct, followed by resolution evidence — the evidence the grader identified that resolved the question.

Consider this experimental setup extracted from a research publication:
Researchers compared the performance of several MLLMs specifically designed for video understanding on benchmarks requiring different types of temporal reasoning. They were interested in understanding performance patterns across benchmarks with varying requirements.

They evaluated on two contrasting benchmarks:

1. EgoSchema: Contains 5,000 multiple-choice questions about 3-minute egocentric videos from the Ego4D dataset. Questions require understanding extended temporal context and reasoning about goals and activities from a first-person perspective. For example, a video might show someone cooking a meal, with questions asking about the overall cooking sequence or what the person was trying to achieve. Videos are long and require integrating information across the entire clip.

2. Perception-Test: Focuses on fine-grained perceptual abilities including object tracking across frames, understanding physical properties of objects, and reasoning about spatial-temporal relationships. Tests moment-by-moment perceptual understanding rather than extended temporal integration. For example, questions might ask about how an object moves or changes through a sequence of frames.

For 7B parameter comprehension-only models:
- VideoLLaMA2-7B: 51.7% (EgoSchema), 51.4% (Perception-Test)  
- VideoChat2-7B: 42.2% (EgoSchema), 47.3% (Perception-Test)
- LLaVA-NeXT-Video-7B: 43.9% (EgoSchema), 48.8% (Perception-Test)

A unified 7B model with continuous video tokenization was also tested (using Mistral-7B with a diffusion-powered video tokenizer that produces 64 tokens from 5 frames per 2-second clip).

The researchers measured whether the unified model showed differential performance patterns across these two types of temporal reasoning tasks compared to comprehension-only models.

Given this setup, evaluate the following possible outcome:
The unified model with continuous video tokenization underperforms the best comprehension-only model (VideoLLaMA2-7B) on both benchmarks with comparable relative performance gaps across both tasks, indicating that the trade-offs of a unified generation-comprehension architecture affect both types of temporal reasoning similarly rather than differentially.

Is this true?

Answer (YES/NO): NO